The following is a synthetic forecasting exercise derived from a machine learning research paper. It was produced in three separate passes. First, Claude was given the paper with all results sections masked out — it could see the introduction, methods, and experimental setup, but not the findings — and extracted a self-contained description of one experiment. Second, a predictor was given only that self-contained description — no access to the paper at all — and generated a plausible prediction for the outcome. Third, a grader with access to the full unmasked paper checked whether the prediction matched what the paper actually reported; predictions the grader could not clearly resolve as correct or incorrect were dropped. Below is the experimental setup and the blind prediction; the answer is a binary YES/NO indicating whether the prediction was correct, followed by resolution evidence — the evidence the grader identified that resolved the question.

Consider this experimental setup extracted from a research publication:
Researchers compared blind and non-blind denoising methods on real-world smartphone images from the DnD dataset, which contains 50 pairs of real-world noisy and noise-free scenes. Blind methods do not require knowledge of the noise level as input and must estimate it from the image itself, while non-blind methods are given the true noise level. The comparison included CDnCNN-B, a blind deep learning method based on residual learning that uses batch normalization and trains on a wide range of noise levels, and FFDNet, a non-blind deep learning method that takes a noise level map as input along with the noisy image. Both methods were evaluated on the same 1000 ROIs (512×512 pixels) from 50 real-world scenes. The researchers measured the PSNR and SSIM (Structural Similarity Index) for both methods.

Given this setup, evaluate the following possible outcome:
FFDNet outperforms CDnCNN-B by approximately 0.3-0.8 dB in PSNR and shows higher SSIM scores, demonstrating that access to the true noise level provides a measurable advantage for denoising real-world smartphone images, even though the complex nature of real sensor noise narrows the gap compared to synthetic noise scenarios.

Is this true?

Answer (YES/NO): NO